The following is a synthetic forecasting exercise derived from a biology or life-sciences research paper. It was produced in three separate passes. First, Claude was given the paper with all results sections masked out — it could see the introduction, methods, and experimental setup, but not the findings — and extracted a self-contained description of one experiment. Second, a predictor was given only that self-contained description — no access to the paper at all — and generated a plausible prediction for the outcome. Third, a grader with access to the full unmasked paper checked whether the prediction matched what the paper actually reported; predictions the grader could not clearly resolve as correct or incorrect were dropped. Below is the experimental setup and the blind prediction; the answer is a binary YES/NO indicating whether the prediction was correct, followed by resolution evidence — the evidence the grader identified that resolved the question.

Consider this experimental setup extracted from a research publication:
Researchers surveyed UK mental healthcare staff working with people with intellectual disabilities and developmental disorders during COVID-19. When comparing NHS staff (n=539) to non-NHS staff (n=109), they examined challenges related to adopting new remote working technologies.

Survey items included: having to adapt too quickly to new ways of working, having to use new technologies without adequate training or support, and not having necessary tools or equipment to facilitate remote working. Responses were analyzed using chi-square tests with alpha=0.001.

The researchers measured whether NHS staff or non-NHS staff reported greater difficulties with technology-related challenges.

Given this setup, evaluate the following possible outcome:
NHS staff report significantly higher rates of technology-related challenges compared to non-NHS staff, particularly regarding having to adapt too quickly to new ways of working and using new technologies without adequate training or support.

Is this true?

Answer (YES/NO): YES